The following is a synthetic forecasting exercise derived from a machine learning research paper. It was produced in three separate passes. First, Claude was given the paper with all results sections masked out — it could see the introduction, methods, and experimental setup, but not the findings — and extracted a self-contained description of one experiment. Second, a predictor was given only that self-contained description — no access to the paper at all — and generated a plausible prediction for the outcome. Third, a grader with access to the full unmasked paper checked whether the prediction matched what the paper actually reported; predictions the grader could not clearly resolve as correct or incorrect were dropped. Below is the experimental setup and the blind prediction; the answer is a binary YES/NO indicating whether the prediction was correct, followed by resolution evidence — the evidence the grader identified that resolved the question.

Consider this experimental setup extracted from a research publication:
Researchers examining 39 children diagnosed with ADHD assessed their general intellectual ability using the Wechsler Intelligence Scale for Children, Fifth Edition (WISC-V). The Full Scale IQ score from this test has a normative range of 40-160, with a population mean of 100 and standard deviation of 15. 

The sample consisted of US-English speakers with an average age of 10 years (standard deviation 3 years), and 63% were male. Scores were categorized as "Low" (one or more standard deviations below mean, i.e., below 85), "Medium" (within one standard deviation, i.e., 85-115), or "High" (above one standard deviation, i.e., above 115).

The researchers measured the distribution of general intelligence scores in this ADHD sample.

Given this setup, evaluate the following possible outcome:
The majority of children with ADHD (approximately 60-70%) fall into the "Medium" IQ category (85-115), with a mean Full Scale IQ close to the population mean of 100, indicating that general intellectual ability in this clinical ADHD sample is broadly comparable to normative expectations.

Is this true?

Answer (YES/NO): NO